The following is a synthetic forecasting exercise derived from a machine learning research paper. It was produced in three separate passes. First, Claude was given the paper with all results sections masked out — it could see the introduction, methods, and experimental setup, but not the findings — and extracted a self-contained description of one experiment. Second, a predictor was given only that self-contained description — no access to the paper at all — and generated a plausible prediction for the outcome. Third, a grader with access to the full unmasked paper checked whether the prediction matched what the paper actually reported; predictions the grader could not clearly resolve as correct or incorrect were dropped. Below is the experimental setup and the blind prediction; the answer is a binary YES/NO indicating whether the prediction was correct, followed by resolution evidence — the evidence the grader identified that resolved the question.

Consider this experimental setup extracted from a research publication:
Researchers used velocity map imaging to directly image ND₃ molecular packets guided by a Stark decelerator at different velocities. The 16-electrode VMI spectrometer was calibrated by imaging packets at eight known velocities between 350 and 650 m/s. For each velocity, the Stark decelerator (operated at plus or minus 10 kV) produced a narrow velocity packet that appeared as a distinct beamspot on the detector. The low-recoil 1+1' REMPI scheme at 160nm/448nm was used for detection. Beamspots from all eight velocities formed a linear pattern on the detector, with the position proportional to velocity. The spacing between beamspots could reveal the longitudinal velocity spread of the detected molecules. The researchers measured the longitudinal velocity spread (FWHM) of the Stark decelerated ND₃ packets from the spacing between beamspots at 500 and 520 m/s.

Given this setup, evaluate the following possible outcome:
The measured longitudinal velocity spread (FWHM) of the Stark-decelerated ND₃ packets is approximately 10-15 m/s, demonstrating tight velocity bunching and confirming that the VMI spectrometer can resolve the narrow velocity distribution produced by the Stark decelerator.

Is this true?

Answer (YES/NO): NO